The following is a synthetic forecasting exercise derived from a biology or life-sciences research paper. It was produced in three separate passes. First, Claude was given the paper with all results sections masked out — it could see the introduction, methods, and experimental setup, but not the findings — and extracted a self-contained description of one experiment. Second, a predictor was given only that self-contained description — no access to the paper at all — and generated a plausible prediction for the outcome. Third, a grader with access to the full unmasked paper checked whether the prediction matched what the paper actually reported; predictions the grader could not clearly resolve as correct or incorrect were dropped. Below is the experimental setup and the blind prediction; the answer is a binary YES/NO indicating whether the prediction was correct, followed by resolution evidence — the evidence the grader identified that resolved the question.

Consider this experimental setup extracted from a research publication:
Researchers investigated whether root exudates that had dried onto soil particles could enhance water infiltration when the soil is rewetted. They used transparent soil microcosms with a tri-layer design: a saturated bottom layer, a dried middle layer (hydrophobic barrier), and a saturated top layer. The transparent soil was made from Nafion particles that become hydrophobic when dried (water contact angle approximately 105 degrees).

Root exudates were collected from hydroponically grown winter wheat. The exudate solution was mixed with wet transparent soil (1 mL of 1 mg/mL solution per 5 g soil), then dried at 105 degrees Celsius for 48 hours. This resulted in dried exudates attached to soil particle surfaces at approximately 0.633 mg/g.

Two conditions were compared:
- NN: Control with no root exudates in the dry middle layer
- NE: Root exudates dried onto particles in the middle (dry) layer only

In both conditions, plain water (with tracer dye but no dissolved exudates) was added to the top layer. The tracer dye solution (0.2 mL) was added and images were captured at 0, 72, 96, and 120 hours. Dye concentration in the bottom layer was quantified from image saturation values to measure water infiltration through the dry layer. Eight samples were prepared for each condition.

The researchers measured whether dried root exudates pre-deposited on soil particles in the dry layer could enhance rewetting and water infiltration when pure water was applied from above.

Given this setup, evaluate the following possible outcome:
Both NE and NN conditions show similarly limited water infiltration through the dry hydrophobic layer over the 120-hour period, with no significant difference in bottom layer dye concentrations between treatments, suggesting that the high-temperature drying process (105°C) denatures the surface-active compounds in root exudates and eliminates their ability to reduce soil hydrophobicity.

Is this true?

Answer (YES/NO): NO